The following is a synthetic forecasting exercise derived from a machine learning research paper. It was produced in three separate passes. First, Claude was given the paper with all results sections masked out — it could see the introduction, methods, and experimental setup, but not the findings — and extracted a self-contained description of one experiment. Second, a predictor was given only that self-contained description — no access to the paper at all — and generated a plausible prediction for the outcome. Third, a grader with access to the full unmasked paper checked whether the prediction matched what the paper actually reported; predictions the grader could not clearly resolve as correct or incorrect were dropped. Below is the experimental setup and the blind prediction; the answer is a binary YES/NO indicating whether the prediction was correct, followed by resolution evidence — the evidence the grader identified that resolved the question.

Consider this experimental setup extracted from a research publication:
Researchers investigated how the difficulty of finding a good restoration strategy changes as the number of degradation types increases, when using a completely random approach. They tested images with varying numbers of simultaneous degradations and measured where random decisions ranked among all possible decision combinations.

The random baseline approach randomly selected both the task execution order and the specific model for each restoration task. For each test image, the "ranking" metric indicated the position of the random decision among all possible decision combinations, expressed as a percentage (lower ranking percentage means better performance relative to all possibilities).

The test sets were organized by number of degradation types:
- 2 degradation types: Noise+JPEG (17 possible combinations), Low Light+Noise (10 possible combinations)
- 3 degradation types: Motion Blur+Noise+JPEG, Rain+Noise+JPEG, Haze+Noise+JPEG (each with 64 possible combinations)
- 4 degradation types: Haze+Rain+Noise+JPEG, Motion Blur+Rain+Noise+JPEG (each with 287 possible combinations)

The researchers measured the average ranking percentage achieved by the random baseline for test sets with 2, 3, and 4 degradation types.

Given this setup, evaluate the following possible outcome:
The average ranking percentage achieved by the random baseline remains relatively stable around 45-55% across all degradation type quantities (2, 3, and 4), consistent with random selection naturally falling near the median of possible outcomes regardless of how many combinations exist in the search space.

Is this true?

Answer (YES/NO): NO